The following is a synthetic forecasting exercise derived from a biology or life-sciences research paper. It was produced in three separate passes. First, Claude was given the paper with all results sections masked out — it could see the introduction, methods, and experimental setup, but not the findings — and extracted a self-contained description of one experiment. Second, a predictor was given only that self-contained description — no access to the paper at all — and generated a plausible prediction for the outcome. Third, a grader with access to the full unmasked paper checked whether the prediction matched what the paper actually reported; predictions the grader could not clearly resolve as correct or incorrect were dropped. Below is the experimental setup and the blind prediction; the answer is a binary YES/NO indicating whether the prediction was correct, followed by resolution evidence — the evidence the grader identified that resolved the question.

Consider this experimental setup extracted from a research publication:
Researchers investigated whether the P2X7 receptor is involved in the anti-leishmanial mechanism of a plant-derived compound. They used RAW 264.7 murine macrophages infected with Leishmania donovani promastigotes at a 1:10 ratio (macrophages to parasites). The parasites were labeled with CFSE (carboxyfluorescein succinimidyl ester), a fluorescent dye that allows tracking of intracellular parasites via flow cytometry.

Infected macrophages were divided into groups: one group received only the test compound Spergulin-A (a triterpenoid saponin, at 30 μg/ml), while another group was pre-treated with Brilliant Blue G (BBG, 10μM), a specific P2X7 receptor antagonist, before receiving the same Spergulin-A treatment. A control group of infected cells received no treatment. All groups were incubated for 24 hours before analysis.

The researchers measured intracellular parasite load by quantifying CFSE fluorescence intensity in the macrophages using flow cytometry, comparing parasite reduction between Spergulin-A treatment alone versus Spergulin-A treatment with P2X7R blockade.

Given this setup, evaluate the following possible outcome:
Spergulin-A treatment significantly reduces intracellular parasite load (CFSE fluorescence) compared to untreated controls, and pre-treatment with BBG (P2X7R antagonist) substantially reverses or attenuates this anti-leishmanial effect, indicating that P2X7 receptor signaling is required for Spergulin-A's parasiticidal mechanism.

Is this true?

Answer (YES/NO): YES